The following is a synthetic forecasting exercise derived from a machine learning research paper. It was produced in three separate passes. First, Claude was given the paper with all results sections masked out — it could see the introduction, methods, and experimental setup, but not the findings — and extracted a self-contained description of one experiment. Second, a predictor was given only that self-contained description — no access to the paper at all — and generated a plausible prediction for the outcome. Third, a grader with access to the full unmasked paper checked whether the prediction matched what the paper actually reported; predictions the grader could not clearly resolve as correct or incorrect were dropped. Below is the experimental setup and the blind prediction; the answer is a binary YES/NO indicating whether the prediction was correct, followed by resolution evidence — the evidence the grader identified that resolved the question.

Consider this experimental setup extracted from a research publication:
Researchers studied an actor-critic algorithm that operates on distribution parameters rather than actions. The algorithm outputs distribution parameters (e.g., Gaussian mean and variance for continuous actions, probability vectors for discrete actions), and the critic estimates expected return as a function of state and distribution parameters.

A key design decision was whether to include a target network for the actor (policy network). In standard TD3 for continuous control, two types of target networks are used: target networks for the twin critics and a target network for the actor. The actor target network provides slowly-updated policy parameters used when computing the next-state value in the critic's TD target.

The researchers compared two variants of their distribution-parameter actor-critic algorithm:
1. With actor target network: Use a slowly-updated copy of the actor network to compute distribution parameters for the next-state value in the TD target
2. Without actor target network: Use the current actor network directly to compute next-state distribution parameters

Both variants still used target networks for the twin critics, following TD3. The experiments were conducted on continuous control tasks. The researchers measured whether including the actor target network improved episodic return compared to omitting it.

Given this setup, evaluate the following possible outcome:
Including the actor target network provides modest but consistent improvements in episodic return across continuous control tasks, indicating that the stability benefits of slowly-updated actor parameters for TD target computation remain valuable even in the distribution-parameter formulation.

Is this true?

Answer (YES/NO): NO